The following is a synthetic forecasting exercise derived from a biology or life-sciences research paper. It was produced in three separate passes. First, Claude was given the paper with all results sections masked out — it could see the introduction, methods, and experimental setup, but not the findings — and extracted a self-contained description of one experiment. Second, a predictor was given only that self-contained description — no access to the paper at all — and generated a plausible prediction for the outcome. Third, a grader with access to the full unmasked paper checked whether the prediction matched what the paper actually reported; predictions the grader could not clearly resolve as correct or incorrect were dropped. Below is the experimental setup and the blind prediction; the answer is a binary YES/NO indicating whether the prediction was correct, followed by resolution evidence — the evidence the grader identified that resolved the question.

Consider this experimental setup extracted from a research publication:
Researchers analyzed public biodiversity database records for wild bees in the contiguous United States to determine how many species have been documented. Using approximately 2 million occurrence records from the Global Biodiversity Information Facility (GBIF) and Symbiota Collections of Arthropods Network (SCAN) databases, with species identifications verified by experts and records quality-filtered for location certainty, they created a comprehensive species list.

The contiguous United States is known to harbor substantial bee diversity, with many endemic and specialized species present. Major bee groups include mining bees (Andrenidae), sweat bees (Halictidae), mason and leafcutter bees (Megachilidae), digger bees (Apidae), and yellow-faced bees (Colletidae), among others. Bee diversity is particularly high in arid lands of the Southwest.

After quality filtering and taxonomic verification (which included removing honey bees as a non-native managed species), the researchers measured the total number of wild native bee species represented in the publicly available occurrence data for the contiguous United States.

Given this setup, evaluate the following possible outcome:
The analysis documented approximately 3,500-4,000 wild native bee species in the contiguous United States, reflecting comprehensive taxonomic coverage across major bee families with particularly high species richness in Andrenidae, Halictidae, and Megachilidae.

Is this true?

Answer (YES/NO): NO